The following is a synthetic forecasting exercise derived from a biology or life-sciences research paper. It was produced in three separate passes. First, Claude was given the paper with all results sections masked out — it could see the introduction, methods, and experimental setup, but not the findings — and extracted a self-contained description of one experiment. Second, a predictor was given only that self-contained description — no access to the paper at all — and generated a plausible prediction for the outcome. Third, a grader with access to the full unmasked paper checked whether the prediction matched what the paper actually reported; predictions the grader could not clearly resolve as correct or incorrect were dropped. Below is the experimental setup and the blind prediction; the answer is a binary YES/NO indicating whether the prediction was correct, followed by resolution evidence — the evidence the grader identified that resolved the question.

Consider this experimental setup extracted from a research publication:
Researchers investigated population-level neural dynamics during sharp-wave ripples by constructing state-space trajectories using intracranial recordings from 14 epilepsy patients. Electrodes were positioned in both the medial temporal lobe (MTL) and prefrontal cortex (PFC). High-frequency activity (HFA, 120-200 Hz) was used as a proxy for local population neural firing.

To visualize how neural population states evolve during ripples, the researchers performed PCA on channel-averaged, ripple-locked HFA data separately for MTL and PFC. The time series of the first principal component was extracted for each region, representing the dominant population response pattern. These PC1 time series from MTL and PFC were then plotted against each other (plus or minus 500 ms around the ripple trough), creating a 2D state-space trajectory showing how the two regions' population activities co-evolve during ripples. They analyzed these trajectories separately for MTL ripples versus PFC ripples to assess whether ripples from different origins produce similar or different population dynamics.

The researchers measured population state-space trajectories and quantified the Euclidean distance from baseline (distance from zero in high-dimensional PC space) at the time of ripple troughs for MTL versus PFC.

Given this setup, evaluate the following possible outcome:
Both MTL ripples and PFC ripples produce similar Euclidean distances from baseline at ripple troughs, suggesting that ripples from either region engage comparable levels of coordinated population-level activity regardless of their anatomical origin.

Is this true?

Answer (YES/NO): NO